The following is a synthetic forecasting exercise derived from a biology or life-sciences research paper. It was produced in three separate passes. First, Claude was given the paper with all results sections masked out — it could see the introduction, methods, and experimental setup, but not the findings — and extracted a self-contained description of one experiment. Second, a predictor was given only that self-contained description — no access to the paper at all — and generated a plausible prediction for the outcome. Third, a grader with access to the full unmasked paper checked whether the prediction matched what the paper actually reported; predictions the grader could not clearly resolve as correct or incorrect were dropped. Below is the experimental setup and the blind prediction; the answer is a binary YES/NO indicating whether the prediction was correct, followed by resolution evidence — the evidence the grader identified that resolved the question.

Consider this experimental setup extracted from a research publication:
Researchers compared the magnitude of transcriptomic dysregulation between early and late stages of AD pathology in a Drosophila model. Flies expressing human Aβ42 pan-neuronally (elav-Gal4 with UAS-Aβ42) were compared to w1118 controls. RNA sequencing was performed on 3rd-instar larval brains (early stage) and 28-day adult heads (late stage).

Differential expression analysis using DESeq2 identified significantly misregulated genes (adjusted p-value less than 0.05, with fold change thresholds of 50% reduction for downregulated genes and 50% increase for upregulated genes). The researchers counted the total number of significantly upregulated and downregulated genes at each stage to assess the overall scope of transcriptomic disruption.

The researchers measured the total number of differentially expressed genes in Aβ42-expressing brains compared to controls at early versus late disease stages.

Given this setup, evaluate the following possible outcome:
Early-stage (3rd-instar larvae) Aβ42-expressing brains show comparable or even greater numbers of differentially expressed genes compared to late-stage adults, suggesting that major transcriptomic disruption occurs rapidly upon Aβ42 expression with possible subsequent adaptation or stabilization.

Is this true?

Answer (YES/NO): YES